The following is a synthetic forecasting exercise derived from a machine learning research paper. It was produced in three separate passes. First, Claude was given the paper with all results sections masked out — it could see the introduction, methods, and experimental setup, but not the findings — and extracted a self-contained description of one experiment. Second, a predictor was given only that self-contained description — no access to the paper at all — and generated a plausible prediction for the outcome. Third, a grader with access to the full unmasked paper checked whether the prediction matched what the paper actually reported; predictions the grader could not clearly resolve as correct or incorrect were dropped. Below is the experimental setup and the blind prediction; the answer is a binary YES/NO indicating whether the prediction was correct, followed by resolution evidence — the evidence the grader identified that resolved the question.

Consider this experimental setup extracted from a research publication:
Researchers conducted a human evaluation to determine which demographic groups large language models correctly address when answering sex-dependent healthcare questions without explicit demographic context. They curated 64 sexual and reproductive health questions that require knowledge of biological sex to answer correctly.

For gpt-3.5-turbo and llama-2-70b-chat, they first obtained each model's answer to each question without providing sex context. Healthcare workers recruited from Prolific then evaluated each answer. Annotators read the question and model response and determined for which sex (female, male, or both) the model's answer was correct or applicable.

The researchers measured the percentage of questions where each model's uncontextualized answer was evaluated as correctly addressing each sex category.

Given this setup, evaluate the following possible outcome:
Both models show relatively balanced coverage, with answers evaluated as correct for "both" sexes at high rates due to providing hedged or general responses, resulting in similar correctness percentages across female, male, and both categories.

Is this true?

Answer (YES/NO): NO